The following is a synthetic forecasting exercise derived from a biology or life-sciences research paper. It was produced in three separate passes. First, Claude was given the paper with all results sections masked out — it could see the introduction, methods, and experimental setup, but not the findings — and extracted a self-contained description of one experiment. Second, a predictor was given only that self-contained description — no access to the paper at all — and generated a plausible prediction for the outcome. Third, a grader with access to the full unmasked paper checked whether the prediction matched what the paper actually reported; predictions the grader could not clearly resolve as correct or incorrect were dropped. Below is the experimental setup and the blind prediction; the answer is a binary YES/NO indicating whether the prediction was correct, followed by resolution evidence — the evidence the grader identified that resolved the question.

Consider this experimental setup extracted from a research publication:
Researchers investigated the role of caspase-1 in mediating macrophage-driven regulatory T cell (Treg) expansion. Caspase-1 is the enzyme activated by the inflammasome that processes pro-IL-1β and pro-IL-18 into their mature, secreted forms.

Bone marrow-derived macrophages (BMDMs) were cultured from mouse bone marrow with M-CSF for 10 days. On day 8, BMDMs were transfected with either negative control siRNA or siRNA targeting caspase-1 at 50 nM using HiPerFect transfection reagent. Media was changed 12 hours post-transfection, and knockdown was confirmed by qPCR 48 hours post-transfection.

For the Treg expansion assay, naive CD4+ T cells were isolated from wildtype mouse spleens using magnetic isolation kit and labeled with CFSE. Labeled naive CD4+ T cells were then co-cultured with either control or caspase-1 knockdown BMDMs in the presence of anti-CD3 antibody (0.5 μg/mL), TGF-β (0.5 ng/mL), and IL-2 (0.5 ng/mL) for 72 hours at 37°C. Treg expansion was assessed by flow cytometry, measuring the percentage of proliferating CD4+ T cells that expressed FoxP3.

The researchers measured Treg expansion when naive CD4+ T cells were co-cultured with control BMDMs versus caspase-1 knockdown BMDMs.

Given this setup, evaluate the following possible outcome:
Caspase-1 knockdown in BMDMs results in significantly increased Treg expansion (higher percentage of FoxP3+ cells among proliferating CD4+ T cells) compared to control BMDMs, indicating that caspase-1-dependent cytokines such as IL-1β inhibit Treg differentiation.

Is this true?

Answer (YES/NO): NO